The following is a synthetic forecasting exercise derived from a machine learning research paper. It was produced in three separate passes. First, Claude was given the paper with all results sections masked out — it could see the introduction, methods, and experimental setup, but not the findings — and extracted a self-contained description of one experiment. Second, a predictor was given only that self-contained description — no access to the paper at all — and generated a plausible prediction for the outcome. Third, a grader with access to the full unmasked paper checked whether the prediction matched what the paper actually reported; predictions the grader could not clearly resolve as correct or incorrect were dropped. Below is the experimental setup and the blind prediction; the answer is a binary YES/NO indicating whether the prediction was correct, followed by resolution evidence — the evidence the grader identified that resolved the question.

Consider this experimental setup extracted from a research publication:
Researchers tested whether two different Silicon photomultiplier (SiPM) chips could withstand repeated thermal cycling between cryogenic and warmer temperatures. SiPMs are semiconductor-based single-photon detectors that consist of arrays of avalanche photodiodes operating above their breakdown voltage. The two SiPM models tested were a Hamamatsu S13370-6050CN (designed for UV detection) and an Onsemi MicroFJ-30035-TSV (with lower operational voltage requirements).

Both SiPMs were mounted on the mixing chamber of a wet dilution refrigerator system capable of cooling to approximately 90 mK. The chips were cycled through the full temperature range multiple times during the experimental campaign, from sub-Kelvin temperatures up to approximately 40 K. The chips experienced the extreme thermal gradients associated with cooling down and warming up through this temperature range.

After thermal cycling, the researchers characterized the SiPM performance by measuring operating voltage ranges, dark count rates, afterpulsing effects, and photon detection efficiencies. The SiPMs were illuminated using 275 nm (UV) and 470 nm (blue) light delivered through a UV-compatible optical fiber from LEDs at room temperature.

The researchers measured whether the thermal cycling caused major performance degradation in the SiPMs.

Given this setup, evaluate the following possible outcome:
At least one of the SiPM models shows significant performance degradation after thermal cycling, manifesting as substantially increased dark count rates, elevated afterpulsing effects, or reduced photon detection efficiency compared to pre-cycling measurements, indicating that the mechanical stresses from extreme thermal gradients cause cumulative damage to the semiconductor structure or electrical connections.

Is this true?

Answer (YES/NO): NO